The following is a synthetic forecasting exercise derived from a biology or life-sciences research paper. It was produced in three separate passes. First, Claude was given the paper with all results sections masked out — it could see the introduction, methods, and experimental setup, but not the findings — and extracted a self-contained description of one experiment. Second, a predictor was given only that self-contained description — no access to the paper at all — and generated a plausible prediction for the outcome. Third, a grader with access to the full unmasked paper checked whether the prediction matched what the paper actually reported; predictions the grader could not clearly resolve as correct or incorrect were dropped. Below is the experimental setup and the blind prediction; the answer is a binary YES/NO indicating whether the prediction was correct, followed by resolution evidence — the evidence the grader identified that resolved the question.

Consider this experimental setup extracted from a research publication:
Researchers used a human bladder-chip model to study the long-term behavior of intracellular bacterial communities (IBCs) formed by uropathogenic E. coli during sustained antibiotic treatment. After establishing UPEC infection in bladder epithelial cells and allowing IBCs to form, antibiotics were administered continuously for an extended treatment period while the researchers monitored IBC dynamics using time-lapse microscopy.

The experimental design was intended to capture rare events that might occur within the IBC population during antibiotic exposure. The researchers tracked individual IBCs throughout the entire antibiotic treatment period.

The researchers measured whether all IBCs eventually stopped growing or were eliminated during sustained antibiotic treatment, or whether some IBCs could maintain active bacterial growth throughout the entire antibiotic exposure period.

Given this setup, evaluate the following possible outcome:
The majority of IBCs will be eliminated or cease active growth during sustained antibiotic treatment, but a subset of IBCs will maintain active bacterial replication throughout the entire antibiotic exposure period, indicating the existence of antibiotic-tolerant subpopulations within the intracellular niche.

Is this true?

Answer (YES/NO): YES